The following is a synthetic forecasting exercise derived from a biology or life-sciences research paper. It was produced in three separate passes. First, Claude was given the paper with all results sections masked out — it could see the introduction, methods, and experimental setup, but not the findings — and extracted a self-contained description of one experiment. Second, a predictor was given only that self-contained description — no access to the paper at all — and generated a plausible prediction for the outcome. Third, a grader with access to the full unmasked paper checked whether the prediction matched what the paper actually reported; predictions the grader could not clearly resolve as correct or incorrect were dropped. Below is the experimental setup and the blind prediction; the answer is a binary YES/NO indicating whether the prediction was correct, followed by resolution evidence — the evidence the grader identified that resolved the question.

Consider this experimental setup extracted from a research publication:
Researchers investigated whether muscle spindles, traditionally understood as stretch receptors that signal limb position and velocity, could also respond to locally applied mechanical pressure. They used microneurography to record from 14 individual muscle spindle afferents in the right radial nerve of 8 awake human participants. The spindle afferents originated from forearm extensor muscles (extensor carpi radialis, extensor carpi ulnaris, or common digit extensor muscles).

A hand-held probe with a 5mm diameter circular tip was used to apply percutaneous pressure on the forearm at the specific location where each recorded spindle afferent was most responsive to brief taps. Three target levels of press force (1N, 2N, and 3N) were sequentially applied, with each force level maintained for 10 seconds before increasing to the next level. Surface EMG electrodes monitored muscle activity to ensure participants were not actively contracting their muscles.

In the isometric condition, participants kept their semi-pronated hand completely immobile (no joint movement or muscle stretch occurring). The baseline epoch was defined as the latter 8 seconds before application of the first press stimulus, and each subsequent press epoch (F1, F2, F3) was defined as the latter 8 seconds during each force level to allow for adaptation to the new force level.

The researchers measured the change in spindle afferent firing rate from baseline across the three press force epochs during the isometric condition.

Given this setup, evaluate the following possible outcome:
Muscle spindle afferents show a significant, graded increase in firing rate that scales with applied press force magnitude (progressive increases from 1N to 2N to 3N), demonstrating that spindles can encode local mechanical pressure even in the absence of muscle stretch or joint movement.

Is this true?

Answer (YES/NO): NO